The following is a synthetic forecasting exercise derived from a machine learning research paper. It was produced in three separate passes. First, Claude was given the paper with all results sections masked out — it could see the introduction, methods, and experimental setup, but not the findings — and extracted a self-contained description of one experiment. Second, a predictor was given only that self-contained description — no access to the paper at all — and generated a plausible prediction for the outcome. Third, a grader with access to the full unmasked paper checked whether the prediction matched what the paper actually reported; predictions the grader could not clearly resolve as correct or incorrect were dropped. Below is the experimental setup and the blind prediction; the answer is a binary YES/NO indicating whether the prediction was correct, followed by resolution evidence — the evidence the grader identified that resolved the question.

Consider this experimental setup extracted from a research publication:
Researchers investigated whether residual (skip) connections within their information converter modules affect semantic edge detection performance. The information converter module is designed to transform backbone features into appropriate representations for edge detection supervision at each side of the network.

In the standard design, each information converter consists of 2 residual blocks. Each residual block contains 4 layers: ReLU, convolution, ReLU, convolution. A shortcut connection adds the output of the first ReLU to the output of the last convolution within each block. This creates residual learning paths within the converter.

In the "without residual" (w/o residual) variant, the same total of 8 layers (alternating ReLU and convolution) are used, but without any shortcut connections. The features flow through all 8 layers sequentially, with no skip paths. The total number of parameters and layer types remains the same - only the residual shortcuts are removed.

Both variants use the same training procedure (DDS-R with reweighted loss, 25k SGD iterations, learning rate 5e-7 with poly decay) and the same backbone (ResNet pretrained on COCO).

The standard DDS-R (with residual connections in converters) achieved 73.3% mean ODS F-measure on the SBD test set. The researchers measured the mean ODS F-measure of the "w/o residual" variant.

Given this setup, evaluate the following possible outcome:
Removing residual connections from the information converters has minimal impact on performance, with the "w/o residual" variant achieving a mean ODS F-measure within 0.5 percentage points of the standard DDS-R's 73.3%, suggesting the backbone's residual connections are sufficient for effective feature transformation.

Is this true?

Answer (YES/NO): YES